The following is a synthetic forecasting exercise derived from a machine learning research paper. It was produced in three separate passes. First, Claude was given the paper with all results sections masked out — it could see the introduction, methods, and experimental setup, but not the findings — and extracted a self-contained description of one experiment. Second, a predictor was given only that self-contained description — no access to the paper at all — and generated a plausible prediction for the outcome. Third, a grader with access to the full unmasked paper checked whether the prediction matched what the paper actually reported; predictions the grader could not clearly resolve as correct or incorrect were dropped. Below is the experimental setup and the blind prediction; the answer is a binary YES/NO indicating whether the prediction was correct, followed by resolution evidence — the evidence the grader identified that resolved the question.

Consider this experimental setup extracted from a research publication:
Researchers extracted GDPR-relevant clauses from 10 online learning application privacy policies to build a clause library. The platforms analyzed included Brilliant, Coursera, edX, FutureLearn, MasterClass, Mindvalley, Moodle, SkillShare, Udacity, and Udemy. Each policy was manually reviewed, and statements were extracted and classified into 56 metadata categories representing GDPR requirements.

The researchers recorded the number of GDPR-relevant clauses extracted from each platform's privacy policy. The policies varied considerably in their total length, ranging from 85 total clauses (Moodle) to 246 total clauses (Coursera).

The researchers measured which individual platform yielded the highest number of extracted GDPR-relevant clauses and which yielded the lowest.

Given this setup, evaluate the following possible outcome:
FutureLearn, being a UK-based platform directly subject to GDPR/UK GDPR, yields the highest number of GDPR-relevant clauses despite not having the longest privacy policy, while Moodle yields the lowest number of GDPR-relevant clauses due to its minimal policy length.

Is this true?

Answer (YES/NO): NO